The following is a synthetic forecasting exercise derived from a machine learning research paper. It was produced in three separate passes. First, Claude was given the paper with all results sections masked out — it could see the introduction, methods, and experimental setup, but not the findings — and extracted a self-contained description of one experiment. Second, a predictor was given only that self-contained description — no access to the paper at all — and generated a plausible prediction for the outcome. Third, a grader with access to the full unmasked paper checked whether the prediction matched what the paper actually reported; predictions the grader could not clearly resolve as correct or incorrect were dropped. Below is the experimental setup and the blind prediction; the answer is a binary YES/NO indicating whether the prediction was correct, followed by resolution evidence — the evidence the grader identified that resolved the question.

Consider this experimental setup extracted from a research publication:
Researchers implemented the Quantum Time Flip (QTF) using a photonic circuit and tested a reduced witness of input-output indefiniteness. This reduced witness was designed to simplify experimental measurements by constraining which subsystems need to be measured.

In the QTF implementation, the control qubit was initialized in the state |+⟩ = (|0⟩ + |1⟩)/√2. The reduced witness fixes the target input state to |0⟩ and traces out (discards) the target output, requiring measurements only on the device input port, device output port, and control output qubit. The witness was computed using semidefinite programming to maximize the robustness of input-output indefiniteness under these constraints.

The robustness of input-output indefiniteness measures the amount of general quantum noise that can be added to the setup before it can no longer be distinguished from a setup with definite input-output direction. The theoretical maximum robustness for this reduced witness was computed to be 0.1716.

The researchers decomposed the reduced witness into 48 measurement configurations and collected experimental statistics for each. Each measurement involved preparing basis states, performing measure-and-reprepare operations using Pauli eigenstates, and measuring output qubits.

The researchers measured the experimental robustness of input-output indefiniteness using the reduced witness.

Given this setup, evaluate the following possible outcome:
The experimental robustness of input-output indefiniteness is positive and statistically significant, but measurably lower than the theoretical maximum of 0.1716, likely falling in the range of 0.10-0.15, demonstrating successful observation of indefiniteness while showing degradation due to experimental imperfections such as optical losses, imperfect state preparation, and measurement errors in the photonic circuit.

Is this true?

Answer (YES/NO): YES